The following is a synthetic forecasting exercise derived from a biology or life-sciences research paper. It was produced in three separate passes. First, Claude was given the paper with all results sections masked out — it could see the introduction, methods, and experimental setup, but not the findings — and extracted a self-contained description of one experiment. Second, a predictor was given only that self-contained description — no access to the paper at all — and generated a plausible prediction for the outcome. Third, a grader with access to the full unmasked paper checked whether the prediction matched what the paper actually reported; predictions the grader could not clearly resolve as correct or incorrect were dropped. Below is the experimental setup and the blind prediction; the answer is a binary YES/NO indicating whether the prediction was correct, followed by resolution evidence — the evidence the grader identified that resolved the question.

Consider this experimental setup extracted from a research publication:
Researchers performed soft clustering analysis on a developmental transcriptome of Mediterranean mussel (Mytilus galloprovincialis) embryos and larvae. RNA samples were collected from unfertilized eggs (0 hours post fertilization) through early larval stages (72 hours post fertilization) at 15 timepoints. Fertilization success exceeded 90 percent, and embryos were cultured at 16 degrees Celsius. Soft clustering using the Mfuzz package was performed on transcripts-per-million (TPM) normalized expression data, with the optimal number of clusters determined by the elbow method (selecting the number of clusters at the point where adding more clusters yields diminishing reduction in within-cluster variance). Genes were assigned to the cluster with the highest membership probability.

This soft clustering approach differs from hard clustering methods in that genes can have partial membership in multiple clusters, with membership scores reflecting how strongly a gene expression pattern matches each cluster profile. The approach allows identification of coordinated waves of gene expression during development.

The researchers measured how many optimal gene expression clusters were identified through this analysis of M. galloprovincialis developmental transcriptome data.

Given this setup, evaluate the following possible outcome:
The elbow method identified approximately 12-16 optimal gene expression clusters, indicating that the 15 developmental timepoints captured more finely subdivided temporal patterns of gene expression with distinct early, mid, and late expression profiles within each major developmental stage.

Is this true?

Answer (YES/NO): NO